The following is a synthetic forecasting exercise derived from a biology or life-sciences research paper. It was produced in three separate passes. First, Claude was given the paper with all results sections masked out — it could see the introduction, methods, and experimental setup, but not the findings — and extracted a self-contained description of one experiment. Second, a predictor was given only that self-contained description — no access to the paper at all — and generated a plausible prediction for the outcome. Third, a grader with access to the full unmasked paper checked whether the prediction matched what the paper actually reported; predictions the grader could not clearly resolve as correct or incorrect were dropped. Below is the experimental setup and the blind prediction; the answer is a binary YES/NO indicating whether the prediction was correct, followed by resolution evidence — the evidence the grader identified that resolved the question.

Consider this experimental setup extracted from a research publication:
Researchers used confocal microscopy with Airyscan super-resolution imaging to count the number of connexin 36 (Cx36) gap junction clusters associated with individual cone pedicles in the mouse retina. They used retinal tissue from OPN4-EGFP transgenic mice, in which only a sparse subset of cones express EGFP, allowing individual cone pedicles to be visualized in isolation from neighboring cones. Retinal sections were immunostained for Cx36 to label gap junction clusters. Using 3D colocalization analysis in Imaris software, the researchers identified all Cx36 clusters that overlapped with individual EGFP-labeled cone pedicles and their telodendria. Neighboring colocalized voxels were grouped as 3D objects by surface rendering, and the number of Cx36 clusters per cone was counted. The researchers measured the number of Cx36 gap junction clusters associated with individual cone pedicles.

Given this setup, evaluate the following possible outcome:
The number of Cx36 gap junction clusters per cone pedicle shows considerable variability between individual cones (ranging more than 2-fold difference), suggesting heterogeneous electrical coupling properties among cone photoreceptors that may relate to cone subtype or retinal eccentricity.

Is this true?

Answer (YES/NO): NO